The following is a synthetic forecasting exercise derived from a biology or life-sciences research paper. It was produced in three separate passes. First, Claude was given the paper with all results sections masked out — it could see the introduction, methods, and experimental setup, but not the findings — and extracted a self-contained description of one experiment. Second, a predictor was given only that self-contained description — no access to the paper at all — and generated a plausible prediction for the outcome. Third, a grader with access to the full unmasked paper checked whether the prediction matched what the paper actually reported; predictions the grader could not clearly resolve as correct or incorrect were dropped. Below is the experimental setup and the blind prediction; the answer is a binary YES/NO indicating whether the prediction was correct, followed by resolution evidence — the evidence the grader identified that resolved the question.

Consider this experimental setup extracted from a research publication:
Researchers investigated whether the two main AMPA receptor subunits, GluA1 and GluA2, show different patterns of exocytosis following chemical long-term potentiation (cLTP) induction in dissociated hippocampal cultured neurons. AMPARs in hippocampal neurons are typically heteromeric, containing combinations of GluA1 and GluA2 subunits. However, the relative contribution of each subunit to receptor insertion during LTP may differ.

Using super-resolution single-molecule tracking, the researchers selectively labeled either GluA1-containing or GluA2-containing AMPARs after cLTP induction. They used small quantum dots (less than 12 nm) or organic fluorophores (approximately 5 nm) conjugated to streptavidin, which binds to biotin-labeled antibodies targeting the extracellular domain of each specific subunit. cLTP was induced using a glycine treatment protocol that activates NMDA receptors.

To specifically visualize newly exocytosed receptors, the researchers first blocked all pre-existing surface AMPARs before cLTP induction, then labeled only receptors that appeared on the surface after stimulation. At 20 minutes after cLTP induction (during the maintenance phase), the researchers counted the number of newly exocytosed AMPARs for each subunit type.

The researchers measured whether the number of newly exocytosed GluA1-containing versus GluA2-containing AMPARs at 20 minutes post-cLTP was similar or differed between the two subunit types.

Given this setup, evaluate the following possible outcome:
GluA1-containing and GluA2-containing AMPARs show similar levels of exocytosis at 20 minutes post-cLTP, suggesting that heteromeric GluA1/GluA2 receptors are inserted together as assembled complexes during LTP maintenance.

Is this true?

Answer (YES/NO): NO